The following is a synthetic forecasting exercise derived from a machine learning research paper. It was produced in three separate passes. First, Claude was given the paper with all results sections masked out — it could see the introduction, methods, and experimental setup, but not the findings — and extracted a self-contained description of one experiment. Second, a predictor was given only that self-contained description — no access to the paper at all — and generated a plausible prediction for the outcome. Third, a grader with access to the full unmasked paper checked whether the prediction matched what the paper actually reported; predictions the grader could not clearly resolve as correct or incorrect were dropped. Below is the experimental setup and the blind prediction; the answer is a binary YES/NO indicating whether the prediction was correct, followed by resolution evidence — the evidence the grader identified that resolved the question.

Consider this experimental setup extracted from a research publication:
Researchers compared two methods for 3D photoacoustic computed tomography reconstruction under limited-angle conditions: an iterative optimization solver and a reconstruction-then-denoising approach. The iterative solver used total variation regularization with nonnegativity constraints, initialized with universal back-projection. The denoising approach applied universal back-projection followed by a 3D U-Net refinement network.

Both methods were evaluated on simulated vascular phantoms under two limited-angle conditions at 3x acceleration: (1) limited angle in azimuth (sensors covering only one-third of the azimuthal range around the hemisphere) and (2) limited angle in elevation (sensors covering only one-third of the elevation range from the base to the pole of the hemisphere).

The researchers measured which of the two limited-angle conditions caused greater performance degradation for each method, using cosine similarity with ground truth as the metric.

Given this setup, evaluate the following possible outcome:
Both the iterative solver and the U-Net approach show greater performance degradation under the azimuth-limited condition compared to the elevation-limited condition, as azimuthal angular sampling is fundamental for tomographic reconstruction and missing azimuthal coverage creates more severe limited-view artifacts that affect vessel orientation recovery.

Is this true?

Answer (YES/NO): NO